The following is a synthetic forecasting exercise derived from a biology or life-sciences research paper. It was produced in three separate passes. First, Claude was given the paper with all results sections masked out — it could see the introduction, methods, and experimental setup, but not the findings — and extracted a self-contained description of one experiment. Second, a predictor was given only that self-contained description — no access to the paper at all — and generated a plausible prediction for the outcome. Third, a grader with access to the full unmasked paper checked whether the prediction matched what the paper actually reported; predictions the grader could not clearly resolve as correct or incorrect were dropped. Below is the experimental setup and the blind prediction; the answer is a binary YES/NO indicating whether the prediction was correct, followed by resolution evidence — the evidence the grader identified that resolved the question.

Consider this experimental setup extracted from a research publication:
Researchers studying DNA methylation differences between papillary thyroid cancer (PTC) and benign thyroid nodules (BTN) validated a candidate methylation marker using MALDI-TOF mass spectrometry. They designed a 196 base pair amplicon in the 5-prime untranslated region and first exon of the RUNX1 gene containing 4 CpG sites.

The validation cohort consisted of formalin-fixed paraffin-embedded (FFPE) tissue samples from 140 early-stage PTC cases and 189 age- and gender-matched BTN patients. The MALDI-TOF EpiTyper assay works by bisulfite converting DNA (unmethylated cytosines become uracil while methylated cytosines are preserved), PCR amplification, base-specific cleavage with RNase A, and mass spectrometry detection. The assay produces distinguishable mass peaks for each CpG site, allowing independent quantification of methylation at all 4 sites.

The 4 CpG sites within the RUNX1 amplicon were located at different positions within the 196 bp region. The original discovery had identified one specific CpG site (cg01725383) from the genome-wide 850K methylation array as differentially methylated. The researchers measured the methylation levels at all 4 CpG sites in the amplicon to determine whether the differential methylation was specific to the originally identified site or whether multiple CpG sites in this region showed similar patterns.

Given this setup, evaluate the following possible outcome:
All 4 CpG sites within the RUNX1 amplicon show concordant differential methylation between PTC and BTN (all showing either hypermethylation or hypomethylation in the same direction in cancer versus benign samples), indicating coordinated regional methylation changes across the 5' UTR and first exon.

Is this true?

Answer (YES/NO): YES